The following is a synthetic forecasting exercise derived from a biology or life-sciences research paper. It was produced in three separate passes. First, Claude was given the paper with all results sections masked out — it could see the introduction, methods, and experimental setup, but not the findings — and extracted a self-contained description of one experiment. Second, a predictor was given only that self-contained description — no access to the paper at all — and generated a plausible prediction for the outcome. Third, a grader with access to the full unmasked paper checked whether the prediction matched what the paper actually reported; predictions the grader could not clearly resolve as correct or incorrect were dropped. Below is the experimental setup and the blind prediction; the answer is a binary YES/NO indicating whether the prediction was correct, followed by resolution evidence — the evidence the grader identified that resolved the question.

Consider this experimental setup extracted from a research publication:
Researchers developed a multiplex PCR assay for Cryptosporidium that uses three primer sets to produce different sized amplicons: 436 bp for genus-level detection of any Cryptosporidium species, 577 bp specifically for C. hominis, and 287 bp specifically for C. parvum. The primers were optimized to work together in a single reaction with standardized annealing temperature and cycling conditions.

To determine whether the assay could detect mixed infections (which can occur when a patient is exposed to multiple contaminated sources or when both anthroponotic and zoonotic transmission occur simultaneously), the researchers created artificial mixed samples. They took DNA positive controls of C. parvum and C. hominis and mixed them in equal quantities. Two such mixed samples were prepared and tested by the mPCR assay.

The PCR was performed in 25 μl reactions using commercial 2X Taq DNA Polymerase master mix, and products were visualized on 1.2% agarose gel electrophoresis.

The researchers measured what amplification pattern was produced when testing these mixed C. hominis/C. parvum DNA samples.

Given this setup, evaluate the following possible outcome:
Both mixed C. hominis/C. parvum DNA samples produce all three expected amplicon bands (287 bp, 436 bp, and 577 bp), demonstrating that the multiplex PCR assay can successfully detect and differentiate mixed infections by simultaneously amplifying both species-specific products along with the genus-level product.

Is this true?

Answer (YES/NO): YES